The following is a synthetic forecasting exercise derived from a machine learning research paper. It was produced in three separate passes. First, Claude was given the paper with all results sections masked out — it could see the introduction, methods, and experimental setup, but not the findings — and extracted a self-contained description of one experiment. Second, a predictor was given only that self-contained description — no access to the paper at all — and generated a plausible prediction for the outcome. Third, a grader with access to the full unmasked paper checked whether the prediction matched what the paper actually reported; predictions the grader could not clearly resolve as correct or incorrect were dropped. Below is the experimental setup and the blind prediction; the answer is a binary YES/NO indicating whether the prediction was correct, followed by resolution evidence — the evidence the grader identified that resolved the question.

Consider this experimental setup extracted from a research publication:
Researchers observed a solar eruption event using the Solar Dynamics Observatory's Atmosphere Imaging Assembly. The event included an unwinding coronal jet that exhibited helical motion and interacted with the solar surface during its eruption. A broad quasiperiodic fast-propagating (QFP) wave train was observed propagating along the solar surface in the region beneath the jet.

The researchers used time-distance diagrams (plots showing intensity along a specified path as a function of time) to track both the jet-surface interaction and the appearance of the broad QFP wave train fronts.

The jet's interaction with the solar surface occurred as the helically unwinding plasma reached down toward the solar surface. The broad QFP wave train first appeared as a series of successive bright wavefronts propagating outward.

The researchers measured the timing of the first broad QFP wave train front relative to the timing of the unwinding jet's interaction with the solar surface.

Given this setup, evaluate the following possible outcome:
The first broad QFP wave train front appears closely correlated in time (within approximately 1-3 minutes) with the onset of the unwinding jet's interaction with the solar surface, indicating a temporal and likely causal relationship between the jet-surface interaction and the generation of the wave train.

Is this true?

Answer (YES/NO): YES